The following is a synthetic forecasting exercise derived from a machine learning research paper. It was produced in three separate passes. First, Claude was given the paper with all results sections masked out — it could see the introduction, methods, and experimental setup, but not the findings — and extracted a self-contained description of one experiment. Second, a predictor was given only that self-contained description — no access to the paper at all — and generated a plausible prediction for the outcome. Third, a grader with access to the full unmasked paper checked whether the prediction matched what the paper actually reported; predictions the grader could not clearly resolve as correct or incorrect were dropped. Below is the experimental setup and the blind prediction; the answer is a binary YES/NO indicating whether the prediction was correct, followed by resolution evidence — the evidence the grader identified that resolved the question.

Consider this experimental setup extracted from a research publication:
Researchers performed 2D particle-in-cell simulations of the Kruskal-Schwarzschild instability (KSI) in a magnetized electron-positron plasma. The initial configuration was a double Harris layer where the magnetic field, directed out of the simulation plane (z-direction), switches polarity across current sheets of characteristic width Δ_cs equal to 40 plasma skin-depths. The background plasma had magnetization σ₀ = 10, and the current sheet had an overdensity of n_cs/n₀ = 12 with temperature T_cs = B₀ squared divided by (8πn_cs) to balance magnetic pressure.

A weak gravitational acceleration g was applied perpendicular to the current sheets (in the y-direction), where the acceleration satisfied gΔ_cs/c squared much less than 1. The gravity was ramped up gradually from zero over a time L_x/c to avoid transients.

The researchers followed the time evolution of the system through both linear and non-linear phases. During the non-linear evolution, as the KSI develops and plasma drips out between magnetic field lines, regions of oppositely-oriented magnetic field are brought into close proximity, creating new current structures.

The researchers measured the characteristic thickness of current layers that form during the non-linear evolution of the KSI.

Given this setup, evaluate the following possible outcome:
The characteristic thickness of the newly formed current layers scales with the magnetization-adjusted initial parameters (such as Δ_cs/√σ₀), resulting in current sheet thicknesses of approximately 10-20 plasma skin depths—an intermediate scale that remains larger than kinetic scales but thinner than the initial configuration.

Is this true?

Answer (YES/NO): NO